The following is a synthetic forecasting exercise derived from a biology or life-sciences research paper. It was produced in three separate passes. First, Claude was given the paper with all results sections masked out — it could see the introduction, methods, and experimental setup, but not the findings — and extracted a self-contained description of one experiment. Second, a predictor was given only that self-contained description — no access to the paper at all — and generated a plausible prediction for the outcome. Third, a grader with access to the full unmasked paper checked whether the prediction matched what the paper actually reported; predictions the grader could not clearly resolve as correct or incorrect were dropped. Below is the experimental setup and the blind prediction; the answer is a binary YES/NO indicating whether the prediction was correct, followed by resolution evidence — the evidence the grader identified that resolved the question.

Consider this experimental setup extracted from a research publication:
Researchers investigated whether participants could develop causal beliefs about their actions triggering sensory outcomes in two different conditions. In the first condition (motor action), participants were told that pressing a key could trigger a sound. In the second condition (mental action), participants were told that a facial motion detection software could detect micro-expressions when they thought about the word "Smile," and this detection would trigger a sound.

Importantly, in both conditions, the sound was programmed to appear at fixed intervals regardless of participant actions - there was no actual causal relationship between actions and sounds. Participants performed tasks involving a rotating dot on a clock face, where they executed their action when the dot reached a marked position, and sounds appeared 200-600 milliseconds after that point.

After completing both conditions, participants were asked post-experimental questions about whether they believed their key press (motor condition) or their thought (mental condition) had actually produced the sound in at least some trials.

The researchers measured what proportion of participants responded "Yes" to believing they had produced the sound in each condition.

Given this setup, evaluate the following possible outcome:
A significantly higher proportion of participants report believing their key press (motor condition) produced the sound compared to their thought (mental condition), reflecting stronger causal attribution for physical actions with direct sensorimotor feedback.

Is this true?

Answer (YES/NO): YES